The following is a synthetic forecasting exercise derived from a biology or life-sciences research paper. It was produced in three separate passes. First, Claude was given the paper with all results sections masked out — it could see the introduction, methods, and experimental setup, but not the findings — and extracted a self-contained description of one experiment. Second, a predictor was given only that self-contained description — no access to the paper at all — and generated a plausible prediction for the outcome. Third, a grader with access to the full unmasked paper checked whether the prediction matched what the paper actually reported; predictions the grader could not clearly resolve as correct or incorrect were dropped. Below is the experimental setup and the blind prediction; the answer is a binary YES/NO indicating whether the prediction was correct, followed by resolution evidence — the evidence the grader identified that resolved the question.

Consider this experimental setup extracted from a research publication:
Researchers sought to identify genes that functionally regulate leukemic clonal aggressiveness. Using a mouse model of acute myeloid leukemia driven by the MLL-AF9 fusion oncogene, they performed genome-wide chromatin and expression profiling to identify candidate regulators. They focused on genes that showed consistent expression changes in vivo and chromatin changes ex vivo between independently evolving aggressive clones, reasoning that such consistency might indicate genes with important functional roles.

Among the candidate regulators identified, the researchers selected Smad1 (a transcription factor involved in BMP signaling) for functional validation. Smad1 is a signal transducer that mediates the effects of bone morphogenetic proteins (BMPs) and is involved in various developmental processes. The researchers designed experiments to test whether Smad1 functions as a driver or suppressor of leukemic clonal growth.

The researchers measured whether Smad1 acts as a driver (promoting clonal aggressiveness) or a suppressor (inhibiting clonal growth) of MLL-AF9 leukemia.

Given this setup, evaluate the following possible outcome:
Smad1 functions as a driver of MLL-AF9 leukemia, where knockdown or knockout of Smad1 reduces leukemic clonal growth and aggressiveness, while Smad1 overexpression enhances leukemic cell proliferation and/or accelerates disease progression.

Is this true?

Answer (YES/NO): YES